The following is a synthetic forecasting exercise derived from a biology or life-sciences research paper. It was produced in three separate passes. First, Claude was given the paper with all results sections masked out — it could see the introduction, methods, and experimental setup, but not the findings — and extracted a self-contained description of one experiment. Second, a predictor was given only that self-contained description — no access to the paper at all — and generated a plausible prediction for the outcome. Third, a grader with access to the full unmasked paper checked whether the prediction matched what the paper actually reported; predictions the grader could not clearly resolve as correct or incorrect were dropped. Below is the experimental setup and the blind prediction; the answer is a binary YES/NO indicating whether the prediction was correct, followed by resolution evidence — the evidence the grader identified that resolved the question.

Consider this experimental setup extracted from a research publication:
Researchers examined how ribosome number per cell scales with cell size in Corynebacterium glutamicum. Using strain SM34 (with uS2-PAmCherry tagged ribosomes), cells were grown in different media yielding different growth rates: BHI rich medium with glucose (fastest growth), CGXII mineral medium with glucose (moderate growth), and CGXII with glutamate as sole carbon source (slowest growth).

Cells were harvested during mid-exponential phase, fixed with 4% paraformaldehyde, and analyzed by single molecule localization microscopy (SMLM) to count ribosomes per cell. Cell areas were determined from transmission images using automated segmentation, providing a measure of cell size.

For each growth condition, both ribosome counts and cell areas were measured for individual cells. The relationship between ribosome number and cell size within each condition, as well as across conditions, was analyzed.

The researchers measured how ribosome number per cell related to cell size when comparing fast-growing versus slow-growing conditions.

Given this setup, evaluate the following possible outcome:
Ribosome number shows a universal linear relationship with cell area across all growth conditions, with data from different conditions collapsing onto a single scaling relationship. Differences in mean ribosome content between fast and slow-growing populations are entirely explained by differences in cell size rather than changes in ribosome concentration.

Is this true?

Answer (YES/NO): NO